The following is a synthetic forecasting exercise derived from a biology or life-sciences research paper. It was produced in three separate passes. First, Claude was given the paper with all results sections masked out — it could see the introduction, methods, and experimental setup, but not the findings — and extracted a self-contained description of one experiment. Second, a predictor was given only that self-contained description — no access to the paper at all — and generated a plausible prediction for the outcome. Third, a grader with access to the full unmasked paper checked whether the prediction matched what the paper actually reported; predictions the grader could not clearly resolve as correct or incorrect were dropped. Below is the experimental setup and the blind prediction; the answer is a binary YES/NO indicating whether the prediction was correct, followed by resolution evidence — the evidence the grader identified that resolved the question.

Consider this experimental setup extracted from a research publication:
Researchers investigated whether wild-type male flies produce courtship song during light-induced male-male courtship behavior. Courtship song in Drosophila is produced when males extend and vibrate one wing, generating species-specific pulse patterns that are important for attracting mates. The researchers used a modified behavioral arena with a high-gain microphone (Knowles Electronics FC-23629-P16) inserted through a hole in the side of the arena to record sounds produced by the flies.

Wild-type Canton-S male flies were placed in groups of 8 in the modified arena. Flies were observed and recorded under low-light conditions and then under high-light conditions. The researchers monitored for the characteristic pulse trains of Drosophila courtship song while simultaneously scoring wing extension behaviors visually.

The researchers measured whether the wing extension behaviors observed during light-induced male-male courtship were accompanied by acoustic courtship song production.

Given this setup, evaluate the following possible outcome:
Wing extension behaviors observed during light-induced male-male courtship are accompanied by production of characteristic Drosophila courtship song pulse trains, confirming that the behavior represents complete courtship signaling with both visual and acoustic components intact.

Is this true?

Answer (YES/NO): YES